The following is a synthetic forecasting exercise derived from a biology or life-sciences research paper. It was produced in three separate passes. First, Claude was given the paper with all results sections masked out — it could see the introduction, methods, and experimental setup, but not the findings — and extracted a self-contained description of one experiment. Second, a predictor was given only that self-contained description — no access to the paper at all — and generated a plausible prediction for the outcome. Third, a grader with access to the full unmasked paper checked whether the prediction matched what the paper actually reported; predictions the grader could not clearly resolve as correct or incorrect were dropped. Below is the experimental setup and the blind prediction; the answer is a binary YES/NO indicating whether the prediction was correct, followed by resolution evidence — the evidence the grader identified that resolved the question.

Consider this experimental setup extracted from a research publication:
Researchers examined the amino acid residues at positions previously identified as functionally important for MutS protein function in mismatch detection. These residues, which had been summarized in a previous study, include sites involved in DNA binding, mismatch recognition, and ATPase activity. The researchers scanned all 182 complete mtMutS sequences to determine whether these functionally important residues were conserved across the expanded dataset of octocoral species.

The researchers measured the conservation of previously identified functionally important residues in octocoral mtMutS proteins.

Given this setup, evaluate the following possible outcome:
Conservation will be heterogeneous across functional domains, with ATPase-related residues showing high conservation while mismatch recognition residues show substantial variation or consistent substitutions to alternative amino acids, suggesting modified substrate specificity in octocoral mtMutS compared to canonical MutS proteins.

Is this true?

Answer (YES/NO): NO